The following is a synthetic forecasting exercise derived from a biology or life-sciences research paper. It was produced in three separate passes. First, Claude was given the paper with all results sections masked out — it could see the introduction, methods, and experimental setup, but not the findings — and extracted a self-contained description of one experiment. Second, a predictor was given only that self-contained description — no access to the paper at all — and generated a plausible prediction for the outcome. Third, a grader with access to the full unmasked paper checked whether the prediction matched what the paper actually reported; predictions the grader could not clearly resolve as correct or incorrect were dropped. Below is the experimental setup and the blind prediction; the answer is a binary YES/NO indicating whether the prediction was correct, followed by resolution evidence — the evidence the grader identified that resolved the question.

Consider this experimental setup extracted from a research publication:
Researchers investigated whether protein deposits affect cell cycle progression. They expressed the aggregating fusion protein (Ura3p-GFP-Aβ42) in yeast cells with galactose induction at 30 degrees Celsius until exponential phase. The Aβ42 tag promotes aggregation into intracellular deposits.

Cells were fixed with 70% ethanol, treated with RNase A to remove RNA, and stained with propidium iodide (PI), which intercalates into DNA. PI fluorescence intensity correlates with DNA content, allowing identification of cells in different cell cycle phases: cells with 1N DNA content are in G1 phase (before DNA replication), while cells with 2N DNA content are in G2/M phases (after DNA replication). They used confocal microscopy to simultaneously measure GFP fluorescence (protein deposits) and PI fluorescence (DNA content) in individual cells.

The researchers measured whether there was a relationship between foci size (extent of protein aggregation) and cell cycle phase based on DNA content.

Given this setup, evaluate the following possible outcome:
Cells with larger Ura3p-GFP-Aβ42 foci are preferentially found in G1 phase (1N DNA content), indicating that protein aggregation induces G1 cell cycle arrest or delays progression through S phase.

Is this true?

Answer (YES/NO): NO